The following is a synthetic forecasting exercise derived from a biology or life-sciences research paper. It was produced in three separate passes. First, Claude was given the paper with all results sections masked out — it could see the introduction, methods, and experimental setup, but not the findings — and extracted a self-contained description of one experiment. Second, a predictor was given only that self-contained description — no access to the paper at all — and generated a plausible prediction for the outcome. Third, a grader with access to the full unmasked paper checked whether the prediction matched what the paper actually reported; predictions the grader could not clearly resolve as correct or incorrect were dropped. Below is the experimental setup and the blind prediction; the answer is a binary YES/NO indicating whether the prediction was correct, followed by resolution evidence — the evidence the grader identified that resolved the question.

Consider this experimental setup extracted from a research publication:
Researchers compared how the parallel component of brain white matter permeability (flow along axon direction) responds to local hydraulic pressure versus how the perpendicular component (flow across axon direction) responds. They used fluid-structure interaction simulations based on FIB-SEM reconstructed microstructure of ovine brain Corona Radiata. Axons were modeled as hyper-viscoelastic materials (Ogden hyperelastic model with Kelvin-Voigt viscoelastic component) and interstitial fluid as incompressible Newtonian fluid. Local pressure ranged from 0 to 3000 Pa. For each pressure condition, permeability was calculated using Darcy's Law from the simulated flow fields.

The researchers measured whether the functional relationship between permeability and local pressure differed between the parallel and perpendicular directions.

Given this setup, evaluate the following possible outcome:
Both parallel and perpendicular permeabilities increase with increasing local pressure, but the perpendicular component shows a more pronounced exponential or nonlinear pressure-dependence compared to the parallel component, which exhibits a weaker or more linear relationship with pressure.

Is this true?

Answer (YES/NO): YES